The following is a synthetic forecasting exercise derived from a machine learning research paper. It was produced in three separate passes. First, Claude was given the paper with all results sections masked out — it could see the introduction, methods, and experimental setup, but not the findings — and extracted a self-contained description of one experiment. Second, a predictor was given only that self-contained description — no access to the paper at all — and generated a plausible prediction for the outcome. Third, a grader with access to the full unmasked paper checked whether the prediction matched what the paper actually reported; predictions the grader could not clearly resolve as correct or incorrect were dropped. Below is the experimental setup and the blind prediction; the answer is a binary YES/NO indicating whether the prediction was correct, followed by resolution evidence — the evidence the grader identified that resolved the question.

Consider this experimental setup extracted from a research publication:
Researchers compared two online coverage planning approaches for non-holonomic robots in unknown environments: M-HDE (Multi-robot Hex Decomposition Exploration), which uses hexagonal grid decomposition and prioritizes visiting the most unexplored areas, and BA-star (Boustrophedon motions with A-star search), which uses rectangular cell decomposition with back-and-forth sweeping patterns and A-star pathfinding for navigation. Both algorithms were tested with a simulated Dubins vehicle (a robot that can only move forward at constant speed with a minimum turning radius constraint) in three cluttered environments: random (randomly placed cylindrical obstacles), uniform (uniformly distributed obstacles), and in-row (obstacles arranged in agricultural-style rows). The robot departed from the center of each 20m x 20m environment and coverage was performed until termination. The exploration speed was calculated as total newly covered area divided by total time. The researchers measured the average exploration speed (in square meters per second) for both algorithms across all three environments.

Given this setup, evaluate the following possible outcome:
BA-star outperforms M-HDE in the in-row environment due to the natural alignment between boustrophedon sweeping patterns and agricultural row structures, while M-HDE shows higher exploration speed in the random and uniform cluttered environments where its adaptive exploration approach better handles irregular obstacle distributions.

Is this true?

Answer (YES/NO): NO